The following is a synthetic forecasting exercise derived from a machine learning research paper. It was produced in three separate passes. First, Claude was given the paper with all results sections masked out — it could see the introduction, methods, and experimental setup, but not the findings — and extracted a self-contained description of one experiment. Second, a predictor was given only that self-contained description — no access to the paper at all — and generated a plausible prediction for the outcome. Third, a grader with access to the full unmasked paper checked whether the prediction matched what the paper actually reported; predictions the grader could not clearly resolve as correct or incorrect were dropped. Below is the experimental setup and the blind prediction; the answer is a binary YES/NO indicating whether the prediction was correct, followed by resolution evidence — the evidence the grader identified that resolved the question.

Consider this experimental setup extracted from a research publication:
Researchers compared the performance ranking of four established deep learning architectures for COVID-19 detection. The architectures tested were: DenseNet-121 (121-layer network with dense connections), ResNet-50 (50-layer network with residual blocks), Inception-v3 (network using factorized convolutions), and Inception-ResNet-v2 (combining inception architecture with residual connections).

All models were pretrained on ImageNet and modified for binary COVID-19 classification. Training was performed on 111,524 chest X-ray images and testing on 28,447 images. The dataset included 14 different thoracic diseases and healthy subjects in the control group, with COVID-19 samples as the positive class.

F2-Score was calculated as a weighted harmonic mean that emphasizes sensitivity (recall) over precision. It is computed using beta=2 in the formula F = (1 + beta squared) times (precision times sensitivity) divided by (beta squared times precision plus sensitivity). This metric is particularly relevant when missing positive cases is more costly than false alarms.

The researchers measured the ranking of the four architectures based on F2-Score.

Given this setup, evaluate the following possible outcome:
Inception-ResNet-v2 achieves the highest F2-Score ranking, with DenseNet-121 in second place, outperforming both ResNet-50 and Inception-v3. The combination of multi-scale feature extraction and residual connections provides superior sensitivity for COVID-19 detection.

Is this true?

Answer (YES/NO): NO